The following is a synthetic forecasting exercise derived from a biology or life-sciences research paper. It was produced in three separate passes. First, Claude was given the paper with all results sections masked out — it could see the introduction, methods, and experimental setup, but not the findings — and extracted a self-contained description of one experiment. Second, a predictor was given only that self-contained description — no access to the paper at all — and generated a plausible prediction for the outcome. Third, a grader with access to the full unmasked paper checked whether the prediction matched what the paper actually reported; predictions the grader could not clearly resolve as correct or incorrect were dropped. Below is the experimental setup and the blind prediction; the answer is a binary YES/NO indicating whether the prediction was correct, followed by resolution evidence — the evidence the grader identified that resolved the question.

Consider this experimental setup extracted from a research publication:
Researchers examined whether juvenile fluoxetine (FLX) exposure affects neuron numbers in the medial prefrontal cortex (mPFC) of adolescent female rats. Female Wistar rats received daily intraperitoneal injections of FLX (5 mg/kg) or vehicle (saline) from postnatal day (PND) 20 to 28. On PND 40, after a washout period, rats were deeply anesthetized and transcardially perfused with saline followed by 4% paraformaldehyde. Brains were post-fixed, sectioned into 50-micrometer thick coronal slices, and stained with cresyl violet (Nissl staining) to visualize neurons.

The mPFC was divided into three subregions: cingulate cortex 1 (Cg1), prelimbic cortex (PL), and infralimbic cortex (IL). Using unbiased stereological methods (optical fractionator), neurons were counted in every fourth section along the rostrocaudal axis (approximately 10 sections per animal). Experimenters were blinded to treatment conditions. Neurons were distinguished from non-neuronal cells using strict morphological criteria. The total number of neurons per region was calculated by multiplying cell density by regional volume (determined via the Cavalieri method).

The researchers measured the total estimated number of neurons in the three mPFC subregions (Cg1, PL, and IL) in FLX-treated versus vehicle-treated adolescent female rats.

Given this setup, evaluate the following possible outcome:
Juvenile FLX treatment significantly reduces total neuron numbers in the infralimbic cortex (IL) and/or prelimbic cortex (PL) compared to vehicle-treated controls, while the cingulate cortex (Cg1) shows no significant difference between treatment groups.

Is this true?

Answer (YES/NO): NO